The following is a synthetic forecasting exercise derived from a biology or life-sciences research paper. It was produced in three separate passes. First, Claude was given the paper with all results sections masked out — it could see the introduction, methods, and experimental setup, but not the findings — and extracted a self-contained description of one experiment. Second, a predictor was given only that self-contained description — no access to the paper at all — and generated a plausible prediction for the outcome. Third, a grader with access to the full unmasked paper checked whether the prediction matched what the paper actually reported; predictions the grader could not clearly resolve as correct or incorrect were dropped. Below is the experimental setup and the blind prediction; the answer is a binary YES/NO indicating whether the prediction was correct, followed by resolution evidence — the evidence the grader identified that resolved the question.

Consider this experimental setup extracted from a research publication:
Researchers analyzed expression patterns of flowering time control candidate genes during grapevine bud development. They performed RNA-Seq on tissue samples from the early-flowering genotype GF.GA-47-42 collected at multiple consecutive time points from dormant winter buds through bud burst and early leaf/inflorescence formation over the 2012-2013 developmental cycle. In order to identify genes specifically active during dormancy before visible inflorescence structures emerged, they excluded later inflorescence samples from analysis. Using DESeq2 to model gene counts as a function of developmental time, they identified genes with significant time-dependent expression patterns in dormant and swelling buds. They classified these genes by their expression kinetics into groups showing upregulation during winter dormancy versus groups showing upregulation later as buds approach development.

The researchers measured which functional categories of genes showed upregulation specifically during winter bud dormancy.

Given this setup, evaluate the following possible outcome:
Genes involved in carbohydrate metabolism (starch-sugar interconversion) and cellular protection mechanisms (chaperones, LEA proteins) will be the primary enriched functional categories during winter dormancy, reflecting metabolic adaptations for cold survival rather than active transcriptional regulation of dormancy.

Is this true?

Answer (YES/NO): NO